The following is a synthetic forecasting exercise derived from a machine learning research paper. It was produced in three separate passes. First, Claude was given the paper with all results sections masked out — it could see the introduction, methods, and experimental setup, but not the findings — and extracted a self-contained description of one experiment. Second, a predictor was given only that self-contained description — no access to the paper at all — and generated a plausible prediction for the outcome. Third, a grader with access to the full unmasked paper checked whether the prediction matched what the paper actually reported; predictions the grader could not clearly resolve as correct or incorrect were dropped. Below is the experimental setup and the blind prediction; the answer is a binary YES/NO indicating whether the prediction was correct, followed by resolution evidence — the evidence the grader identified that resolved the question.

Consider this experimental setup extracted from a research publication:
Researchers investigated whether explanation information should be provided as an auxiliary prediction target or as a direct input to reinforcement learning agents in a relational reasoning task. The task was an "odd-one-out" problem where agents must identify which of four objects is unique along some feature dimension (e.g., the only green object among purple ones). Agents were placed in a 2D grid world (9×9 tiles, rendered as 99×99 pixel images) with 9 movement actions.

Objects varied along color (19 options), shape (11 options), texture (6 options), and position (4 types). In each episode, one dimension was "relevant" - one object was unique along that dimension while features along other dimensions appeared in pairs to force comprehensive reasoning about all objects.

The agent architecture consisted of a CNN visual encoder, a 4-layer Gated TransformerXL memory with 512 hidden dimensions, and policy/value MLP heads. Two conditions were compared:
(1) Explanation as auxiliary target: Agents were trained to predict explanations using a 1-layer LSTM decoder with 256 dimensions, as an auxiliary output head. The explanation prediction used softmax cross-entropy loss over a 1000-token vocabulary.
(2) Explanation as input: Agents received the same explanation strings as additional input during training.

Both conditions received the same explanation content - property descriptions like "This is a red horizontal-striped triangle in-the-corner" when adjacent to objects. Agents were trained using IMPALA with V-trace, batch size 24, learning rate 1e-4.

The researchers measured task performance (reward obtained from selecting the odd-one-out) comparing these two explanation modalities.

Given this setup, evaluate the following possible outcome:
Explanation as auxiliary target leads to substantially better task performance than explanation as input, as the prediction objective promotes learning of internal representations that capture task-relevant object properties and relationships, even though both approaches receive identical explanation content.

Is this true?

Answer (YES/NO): YES